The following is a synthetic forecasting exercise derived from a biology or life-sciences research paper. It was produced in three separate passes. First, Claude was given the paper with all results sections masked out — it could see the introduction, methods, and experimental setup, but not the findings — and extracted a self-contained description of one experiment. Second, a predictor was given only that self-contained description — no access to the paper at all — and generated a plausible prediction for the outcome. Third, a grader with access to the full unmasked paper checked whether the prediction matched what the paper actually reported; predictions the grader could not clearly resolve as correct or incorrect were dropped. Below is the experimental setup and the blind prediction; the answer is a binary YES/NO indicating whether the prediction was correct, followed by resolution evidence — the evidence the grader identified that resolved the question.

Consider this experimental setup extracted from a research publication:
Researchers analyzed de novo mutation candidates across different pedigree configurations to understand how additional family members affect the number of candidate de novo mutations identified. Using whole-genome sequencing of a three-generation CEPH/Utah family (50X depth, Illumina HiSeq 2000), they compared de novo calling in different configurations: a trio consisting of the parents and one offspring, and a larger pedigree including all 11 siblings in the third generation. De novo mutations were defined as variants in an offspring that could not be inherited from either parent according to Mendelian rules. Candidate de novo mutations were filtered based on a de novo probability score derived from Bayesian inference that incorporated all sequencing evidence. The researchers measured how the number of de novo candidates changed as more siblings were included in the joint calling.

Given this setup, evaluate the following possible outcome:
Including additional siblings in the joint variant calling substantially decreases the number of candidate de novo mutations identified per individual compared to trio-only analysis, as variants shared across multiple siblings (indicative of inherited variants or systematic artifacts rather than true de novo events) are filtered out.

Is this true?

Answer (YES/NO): YES